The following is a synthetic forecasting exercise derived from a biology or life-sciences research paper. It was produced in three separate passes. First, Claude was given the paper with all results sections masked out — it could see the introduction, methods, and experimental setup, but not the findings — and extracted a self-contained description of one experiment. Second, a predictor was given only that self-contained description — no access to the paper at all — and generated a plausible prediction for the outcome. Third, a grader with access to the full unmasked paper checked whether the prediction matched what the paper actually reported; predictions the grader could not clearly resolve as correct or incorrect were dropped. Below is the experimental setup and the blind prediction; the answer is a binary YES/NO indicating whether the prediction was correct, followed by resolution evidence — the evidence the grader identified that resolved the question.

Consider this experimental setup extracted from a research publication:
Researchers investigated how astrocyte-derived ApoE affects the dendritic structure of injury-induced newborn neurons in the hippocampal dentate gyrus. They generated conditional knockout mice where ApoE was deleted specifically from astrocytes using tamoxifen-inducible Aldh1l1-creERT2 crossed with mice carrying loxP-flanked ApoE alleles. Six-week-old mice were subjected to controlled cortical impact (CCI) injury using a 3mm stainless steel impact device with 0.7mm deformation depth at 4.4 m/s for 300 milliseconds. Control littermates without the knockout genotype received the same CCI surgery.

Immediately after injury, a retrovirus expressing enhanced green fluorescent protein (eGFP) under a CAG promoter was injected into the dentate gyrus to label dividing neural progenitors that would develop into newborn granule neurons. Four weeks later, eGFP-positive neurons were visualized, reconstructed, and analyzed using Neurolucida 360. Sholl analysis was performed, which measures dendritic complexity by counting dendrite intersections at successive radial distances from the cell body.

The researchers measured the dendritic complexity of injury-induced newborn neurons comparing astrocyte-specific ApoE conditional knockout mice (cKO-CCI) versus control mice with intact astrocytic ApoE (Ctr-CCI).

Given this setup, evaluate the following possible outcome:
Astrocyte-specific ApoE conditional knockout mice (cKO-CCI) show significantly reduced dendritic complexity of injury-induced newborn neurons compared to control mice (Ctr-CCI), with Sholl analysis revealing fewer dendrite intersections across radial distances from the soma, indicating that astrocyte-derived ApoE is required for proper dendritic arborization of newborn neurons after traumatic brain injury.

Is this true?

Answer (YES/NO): YES